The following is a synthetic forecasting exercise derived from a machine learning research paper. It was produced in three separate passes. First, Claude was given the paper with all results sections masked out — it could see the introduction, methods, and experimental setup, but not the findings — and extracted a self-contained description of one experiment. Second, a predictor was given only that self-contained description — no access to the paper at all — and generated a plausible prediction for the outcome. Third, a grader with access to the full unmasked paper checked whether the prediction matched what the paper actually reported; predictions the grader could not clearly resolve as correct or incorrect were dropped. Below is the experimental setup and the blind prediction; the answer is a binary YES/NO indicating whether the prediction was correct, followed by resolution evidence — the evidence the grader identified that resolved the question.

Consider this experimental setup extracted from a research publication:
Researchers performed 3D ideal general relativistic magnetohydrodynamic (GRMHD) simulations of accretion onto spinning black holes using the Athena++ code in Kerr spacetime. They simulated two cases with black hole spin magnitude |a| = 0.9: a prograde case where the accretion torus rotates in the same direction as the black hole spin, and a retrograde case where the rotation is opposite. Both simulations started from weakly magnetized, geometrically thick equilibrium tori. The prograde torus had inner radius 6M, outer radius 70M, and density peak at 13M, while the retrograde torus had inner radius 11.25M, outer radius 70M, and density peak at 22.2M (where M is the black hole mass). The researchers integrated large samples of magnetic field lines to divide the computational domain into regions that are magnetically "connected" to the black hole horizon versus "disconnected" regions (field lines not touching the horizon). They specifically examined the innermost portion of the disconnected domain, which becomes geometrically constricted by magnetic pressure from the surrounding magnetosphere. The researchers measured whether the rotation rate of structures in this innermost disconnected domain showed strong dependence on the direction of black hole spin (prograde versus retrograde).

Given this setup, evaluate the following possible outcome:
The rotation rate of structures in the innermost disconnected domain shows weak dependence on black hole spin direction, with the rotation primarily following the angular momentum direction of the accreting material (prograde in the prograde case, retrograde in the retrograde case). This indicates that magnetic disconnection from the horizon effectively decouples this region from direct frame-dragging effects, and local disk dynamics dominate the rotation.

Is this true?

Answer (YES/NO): NO